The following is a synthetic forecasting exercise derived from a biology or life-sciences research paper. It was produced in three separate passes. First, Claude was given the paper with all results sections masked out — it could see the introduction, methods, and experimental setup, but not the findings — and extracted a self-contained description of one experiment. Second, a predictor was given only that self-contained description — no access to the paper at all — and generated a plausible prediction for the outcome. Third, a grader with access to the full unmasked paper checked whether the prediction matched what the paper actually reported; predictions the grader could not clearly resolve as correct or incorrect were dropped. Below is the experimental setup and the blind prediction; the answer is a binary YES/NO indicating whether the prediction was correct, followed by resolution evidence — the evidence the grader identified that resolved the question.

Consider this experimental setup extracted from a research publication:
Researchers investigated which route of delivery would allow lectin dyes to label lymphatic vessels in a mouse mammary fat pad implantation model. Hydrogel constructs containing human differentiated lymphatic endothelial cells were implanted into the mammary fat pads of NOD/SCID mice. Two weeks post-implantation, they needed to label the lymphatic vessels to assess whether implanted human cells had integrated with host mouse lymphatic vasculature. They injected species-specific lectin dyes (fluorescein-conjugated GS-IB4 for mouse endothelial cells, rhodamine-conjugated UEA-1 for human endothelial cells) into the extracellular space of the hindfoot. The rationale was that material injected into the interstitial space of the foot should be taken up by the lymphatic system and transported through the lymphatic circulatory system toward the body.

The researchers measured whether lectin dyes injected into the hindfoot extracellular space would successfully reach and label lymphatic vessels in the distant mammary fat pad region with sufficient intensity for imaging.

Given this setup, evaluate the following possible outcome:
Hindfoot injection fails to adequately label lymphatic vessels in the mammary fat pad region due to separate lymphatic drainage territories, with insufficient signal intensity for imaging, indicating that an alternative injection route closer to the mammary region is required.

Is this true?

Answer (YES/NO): NO